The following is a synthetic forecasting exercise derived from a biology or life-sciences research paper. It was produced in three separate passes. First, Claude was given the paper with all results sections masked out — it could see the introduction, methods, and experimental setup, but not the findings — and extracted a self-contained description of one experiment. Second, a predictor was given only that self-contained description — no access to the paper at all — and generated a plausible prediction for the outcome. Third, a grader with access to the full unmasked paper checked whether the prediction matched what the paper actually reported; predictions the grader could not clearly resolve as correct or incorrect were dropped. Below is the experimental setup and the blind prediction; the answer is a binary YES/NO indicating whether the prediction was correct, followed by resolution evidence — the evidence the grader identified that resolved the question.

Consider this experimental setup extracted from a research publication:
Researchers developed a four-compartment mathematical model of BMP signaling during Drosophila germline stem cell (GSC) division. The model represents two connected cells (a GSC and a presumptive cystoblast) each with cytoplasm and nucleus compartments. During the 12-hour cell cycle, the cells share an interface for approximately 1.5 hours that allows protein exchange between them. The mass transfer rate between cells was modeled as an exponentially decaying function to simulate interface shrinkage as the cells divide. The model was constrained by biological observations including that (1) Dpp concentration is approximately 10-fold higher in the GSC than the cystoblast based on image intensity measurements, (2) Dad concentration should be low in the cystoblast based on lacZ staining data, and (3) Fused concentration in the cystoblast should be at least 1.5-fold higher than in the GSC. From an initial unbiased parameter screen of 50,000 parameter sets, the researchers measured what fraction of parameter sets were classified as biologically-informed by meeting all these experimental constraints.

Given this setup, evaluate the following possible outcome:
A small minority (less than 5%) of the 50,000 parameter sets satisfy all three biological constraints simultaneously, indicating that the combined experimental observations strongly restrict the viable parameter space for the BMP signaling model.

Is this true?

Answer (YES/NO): YES